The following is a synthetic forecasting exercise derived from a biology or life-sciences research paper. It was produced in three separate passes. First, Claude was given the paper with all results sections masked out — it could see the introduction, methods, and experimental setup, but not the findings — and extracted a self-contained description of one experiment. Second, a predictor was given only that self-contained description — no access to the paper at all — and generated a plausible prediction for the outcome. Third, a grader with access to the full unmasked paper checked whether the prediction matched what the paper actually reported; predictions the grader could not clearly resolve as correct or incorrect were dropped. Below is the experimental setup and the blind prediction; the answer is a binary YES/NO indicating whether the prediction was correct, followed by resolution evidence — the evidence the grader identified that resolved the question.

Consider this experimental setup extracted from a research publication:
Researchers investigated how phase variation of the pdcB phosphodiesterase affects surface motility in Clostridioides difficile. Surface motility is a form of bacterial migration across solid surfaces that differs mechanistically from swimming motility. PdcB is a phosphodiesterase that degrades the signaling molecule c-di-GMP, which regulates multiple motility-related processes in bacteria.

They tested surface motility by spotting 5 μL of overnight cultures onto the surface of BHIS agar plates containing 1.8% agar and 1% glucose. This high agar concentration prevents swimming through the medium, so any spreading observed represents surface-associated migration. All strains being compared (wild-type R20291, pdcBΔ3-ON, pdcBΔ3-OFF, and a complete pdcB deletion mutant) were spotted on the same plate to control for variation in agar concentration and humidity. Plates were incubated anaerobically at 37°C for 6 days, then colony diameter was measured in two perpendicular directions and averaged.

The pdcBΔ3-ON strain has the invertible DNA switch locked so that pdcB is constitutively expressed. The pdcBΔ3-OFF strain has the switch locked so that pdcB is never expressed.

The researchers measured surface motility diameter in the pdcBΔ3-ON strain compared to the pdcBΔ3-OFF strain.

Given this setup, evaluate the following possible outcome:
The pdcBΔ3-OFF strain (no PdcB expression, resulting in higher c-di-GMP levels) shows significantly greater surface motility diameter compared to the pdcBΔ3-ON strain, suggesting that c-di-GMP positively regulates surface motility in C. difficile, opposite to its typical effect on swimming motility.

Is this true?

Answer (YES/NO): YES